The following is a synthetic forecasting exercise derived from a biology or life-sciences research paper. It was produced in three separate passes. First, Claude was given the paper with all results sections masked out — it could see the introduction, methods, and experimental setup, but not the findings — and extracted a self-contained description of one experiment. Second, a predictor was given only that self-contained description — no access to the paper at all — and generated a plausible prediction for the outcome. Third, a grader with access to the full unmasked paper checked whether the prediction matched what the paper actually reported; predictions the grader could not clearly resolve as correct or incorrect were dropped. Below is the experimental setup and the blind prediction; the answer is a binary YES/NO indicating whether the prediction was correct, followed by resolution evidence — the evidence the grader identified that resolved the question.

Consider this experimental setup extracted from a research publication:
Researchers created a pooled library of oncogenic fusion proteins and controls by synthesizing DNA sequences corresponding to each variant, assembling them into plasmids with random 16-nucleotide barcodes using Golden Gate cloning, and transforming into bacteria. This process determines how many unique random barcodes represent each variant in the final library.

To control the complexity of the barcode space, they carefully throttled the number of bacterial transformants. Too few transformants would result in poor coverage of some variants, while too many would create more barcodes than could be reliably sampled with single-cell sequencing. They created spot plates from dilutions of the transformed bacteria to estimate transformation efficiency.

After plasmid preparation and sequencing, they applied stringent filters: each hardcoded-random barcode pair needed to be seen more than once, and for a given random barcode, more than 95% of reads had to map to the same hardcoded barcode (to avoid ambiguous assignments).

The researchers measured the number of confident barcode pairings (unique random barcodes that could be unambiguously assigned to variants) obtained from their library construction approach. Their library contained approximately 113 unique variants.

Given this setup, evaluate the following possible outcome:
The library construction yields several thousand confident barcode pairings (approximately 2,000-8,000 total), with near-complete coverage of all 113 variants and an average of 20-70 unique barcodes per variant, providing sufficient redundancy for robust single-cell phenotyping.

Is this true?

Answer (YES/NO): NO